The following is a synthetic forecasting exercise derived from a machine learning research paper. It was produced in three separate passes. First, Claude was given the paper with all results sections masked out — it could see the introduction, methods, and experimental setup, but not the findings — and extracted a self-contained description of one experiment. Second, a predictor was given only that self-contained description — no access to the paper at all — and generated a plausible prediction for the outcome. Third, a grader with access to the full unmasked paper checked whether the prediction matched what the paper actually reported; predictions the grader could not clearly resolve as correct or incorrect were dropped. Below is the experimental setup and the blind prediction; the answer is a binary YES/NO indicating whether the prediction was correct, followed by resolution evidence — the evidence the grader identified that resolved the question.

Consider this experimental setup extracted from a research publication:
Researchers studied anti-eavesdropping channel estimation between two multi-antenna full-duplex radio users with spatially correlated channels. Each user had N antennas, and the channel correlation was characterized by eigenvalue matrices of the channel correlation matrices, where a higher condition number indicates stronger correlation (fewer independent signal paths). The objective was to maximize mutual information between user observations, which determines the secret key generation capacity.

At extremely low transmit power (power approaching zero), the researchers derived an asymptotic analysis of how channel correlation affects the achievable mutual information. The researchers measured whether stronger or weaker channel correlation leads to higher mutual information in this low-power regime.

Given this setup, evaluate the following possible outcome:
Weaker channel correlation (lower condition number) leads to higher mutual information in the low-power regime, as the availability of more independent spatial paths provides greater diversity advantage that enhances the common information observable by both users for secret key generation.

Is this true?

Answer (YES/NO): NO